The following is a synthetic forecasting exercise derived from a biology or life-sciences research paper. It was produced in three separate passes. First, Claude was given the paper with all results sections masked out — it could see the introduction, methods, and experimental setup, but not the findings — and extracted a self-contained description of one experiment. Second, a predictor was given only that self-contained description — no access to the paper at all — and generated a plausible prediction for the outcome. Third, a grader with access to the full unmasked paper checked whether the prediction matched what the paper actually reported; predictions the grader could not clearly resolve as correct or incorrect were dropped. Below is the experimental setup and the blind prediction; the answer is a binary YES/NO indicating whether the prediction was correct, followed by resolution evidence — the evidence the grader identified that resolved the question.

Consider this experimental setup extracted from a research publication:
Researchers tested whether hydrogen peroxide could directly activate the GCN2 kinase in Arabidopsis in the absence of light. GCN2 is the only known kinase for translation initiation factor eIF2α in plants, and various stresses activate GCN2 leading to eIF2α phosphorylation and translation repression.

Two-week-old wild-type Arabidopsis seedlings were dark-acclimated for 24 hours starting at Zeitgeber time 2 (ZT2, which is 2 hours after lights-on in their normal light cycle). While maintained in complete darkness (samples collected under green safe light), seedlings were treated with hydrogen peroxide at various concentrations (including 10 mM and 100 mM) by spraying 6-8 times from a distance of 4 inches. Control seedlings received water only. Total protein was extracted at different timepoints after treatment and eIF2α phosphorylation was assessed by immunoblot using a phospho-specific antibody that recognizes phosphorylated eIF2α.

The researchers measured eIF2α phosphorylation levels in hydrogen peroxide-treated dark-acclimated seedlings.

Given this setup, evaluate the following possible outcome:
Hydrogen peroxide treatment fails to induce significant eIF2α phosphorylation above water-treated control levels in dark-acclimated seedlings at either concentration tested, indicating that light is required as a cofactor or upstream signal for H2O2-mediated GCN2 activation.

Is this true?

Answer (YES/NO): NO